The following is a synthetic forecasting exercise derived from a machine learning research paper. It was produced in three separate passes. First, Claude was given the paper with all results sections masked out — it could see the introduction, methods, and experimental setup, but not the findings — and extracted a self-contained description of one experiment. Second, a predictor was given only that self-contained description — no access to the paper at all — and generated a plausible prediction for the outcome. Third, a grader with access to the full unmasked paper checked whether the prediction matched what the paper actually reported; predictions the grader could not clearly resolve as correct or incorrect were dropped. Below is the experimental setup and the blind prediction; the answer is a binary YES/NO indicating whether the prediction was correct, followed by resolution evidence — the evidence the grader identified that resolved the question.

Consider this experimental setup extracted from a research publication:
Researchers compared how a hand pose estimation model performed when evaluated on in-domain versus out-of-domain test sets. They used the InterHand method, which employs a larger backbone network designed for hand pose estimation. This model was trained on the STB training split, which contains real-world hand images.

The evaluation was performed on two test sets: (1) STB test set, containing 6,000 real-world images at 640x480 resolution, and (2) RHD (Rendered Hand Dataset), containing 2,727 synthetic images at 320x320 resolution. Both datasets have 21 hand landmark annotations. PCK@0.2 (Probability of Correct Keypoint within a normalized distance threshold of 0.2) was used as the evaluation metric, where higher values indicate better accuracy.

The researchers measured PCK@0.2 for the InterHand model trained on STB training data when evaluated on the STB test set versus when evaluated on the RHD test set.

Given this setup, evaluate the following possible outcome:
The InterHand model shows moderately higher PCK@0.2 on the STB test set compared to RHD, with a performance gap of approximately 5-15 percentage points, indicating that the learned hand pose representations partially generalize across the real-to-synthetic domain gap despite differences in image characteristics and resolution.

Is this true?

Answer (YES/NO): YES